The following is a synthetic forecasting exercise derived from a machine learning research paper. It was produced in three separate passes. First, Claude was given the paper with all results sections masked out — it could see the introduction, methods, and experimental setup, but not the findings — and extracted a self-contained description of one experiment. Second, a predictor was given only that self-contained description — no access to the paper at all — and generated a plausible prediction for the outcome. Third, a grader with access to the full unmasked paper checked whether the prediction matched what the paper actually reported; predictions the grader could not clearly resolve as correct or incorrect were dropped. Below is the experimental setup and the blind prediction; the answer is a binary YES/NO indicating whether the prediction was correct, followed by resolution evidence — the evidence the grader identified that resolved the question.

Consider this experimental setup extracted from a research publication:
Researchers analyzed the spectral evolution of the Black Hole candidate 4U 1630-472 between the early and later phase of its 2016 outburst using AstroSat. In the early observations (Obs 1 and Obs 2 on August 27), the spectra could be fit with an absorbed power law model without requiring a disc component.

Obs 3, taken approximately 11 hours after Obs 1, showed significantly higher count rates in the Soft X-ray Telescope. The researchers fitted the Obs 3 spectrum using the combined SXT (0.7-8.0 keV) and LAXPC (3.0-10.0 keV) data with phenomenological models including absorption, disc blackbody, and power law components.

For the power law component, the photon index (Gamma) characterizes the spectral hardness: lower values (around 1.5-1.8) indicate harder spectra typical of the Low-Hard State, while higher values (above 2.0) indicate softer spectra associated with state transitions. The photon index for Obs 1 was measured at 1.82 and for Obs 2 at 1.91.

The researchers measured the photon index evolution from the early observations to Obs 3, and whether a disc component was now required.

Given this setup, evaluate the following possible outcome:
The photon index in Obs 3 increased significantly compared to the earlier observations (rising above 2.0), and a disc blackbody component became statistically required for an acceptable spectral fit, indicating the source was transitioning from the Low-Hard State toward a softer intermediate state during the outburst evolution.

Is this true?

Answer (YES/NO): YES